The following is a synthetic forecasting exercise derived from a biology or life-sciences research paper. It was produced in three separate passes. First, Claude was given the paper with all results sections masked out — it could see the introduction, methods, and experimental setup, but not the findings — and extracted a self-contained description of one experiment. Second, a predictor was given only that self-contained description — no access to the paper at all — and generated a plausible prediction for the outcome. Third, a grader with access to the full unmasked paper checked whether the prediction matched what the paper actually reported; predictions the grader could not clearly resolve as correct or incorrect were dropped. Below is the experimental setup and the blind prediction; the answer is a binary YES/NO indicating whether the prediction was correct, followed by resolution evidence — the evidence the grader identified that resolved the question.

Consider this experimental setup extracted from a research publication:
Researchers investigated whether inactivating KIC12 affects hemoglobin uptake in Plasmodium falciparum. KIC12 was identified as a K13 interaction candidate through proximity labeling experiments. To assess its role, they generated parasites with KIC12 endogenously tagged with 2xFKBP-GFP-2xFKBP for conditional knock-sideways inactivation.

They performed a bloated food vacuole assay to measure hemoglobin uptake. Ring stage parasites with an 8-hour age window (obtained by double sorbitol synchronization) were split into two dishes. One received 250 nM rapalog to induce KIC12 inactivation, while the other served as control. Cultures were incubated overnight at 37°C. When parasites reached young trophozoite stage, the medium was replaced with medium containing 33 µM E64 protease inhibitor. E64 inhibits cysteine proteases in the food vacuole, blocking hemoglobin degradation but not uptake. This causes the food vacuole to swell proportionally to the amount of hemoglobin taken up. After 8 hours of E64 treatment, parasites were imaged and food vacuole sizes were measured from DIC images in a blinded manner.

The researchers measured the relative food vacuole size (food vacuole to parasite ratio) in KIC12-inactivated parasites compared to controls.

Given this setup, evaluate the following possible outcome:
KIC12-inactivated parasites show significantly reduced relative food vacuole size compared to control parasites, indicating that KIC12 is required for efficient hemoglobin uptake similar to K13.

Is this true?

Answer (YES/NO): YES